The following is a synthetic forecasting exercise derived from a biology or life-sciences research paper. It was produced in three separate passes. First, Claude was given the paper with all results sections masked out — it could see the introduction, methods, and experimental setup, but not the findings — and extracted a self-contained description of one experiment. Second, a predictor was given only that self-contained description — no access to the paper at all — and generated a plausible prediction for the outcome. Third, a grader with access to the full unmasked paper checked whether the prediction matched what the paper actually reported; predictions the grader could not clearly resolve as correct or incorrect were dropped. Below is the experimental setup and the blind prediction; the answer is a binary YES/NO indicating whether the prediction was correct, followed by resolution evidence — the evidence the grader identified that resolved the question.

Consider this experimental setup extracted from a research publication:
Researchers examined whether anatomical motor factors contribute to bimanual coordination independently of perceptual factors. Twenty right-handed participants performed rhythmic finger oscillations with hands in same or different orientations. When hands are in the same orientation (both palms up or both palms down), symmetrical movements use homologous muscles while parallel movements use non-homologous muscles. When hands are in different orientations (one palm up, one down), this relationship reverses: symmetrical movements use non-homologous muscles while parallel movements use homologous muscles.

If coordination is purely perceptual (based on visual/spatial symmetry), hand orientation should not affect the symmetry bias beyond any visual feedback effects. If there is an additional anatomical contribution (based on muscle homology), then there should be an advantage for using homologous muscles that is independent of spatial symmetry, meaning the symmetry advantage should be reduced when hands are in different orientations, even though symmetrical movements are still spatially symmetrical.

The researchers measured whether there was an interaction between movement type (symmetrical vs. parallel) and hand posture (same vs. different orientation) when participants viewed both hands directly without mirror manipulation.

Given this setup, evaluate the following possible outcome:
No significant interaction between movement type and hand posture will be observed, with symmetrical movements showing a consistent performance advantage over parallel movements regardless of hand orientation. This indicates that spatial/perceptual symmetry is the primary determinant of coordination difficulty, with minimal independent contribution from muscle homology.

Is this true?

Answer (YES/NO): NO